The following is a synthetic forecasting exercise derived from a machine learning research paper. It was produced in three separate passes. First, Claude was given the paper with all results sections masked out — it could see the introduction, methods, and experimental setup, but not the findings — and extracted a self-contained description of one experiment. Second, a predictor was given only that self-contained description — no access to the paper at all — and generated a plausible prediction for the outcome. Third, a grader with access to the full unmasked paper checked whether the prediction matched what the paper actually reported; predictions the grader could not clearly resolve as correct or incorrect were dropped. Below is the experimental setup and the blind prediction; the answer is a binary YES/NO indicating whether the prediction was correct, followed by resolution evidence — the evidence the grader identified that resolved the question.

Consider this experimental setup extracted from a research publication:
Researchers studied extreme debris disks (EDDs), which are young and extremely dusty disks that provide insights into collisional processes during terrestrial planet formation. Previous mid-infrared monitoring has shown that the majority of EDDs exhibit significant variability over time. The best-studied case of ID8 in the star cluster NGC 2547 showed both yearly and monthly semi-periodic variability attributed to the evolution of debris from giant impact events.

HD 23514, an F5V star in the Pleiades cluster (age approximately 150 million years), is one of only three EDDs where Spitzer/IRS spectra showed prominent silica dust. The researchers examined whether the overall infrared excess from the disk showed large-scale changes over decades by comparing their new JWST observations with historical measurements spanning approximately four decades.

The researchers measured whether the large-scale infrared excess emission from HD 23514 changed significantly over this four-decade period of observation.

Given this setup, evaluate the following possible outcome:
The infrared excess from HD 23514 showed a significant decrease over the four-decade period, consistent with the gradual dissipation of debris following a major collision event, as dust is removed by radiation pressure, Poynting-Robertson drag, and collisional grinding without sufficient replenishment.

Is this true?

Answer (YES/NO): NO